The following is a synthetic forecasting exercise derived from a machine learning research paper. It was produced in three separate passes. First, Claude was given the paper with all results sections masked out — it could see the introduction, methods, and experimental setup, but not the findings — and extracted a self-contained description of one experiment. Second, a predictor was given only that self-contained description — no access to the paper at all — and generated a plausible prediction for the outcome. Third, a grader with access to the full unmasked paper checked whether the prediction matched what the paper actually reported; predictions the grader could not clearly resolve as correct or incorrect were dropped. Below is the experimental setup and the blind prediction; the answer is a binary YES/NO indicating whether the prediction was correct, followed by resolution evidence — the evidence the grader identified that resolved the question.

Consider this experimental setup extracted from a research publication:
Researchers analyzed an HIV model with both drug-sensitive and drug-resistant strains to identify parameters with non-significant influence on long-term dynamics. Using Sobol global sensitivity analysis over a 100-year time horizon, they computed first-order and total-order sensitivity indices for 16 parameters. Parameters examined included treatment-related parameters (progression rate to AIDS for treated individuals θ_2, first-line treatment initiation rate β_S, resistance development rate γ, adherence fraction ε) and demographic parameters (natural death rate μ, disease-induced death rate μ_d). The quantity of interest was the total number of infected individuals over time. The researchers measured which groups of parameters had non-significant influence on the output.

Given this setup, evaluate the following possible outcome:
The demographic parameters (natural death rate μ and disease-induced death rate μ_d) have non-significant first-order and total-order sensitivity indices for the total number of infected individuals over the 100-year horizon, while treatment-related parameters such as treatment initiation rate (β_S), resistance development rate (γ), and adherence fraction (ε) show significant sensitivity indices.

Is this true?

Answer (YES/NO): NO